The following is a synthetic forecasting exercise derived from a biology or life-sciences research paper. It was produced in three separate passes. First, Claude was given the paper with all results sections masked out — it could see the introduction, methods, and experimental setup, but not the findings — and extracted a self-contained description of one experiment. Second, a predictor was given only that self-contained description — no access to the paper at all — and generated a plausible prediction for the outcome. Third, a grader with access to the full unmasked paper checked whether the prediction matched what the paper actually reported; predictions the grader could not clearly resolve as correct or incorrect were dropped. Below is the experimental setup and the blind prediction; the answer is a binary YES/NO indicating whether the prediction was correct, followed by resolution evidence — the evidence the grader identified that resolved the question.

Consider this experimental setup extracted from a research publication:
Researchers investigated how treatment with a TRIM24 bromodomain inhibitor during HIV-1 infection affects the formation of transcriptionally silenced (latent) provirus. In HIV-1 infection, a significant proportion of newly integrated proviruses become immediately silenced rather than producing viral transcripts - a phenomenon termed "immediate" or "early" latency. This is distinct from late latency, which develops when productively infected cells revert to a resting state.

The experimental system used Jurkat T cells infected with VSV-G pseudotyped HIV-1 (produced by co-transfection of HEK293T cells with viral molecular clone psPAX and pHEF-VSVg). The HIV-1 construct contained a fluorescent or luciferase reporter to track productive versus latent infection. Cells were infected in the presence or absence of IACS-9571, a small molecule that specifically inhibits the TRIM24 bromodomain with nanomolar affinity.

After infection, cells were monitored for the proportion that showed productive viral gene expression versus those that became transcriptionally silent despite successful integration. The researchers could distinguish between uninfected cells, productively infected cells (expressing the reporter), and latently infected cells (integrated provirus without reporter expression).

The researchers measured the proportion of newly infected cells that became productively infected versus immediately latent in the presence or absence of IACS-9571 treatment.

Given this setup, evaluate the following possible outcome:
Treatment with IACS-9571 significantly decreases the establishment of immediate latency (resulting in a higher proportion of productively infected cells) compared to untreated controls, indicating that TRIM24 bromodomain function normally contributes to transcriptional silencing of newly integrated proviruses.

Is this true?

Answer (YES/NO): YES